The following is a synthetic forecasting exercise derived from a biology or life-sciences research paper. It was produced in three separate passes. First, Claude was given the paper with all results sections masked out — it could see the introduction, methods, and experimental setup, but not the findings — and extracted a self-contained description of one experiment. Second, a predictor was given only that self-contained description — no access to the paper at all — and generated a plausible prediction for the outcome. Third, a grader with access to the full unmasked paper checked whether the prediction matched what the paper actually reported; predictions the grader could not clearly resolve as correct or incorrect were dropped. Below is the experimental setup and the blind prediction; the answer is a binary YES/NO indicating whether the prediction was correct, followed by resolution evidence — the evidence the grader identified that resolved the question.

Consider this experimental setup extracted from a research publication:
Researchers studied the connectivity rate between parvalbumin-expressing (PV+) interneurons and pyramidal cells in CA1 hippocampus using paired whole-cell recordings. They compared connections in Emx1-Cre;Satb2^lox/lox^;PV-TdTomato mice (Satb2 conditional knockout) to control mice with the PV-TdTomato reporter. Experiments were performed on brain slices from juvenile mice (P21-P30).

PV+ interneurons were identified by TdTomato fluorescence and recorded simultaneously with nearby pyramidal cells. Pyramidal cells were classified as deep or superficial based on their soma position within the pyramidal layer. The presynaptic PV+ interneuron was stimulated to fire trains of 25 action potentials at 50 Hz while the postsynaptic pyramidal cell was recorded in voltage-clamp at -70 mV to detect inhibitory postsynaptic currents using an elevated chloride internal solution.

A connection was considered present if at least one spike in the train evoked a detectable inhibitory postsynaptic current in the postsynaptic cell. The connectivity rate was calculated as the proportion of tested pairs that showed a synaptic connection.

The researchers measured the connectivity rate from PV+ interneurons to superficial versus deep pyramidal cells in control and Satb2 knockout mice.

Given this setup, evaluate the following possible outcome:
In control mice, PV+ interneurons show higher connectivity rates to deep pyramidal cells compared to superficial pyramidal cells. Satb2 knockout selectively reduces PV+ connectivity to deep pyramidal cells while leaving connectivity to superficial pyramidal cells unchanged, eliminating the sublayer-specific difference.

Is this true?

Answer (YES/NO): NO